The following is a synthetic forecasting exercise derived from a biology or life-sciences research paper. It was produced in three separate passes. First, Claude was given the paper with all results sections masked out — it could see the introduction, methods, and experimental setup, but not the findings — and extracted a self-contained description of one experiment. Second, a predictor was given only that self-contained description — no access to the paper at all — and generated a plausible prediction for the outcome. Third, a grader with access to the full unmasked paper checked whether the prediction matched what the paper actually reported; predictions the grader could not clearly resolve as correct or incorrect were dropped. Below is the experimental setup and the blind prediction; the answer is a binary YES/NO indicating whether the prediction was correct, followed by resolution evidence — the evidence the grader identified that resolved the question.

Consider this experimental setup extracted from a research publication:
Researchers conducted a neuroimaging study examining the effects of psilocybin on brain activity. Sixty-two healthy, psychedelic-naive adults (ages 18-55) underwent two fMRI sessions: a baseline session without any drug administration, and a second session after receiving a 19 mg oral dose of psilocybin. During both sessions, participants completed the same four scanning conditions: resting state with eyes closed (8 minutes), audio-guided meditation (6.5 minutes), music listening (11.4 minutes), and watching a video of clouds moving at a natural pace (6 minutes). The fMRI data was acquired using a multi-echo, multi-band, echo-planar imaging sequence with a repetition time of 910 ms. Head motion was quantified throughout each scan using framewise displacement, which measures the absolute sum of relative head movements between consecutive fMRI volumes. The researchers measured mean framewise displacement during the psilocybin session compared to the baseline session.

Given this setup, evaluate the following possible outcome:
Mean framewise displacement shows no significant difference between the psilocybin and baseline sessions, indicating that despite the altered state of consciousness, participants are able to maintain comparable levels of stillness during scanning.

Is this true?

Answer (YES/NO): NO